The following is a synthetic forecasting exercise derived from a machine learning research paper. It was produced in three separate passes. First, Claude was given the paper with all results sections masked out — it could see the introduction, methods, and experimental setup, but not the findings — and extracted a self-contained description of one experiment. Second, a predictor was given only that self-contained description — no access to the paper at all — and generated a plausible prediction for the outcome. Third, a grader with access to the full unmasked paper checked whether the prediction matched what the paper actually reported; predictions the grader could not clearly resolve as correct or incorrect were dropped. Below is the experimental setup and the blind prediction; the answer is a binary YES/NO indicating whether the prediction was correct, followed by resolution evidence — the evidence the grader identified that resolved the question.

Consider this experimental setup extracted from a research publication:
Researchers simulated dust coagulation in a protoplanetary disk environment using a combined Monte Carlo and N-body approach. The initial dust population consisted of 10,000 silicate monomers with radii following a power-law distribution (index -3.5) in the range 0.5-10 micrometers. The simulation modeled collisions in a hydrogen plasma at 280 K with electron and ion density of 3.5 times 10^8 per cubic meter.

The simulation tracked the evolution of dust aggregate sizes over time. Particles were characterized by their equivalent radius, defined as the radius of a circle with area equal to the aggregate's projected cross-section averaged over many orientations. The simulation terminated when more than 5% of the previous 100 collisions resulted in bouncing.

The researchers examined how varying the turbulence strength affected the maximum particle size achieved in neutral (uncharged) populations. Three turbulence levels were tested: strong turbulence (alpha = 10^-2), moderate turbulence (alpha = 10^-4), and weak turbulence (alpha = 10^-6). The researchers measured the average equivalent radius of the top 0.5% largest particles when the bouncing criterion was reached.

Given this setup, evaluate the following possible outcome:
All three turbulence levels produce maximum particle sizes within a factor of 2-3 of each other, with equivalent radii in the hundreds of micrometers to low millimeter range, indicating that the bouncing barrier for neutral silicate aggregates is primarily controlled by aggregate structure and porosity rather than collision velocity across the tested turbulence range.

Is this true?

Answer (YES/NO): NO